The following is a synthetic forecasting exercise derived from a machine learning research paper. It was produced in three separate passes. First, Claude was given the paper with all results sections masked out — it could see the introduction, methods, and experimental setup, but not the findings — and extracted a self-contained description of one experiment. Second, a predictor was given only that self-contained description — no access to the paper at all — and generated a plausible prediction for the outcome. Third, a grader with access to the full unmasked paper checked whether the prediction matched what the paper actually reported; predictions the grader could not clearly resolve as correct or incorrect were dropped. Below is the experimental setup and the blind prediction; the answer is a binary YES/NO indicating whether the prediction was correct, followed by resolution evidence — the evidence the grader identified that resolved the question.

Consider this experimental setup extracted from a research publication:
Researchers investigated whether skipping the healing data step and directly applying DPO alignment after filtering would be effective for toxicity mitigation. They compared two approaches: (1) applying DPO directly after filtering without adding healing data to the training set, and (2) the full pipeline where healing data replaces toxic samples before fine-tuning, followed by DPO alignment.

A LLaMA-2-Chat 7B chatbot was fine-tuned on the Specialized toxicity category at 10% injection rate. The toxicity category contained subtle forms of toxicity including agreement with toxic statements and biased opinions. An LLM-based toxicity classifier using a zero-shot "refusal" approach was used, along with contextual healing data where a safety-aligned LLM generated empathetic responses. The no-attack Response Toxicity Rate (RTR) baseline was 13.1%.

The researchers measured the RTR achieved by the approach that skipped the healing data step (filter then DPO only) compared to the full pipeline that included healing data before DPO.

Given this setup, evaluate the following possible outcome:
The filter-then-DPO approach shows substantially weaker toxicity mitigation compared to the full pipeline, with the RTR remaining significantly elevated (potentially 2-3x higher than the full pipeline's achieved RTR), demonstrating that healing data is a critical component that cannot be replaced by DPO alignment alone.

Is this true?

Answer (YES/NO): NO